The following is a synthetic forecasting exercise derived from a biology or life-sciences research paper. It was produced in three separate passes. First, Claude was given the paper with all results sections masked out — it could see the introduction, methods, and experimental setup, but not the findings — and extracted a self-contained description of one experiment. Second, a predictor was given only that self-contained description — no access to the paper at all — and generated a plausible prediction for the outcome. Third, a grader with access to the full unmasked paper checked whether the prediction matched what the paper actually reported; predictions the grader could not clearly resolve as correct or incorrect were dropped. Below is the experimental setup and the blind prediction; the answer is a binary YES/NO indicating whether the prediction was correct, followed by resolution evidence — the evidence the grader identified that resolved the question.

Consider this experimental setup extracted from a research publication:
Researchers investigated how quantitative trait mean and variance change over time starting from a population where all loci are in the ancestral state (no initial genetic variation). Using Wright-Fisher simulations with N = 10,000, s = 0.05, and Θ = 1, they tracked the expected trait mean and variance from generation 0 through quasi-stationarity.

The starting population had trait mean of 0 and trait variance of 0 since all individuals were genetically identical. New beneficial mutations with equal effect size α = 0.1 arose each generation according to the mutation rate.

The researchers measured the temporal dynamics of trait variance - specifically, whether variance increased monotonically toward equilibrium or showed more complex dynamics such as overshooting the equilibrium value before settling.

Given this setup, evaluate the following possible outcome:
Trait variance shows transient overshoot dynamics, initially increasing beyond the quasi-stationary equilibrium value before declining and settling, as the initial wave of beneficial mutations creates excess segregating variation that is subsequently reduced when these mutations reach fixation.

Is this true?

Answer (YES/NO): NO